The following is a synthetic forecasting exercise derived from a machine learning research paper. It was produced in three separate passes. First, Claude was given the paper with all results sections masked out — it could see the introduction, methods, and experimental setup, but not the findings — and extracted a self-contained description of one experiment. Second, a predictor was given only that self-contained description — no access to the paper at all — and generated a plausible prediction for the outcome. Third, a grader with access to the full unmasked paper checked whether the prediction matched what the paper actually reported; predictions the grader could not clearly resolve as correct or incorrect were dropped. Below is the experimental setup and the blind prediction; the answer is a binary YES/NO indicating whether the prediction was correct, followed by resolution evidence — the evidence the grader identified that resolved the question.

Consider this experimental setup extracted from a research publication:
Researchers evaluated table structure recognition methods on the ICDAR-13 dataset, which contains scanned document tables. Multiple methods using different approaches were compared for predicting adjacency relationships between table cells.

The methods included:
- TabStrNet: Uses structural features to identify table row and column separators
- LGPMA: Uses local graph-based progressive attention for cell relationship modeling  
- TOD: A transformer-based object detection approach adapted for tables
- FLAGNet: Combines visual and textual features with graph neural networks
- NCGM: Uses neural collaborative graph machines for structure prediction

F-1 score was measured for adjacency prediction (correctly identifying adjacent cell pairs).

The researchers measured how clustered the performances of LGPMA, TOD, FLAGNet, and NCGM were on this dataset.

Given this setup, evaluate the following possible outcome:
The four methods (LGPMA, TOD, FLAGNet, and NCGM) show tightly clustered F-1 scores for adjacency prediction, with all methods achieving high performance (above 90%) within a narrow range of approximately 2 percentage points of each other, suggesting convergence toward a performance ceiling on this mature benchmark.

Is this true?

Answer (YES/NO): YES